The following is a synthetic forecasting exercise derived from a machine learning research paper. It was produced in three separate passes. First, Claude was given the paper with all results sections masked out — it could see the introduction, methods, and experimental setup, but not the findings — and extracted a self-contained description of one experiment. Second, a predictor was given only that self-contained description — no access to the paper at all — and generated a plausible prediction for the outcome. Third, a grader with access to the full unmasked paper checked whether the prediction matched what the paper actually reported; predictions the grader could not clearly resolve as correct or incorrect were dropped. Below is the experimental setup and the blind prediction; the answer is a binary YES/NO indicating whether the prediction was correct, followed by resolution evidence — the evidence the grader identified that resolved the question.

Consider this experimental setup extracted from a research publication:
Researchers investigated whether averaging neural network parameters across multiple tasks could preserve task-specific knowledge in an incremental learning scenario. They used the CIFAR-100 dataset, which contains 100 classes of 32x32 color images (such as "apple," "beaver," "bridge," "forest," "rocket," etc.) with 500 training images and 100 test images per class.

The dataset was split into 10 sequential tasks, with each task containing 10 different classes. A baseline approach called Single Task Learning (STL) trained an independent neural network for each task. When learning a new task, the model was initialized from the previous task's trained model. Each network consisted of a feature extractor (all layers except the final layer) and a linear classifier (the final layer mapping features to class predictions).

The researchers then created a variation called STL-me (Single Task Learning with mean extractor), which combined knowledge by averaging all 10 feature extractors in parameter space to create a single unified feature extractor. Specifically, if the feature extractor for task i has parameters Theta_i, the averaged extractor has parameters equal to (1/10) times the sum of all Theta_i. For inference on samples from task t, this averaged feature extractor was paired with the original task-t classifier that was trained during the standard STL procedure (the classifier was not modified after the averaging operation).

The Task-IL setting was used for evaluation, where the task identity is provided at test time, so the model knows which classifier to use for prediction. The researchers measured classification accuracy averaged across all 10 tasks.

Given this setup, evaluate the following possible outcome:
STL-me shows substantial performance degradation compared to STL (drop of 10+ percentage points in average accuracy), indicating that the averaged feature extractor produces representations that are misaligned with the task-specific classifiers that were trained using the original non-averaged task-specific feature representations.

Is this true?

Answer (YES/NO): YES